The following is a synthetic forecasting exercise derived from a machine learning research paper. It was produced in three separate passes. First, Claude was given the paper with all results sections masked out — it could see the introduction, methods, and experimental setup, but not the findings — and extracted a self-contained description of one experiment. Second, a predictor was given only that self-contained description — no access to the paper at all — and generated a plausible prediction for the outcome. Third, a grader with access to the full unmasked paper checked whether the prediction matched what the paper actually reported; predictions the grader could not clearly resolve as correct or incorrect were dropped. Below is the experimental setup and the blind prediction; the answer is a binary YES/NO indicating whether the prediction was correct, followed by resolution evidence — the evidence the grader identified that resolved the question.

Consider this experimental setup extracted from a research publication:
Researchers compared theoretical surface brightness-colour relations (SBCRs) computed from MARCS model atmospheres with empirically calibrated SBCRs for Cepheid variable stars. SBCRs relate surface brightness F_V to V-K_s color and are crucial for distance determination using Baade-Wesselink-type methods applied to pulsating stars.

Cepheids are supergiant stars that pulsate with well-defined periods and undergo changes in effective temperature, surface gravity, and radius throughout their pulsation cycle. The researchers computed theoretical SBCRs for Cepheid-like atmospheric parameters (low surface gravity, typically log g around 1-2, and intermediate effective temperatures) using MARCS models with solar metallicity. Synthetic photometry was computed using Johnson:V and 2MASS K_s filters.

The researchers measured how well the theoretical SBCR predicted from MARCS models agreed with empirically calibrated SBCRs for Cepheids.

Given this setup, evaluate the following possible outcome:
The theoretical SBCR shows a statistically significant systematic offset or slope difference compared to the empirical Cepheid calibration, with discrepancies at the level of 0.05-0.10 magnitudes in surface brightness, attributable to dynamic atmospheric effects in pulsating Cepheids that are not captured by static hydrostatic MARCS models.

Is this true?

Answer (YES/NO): NO